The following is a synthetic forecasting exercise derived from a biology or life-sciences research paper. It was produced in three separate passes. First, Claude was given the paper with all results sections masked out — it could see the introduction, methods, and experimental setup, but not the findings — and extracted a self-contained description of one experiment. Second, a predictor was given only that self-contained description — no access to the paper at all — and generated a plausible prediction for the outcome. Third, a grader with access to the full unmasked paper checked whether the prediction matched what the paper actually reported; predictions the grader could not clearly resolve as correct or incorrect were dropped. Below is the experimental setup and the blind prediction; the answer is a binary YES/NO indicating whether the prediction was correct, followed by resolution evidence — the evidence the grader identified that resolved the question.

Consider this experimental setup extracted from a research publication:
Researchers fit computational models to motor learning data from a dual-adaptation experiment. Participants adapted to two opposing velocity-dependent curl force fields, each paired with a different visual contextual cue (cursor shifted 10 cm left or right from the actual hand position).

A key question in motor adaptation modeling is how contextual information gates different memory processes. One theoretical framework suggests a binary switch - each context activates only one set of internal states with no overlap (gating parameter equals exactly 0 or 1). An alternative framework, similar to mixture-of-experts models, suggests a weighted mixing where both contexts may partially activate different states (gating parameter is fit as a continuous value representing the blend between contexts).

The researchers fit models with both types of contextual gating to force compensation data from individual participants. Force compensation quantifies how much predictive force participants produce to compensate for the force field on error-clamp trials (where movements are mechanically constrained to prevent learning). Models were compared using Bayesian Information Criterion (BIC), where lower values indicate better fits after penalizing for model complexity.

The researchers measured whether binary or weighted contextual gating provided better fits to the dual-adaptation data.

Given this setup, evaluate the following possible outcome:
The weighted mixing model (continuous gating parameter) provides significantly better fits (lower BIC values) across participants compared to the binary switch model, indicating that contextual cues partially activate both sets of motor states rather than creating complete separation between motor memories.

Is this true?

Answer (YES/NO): NO